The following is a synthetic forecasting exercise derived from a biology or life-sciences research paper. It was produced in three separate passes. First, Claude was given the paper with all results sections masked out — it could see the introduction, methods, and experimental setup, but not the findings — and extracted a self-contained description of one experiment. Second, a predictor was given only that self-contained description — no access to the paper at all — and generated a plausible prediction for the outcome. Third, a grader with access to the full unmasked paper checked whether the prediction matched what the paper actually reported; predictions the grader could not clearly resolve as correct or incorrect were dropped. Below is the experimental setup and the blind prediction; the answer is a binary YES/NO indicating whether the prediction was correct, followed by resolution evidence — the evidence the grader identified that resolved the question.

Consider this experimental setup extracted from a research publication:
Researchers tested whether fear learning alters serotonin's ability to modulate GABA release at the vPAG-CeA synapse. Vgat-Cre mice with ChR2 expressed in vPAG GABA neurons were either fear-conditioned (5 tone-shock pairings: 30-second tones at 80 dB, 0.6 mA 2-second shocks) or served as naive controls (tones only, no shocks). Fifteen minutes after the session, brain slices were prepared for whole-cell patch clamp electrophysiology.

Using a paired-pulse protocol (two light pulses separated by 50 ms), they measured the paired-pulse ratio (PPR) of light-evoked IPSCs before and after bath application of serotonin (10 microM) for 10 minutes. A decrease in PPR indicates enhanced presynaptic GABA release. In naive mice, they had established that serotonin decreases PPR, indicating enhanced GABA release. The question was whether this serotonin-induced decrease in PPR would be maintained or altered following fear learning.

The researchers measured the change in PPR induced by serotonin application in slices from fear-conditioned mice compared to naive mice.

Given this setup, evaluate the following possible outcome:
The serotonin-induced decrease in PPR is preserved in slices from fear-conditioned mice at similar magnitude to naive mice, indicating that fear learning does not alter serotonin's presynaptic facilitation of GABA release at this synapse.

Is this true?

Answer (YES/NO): NO